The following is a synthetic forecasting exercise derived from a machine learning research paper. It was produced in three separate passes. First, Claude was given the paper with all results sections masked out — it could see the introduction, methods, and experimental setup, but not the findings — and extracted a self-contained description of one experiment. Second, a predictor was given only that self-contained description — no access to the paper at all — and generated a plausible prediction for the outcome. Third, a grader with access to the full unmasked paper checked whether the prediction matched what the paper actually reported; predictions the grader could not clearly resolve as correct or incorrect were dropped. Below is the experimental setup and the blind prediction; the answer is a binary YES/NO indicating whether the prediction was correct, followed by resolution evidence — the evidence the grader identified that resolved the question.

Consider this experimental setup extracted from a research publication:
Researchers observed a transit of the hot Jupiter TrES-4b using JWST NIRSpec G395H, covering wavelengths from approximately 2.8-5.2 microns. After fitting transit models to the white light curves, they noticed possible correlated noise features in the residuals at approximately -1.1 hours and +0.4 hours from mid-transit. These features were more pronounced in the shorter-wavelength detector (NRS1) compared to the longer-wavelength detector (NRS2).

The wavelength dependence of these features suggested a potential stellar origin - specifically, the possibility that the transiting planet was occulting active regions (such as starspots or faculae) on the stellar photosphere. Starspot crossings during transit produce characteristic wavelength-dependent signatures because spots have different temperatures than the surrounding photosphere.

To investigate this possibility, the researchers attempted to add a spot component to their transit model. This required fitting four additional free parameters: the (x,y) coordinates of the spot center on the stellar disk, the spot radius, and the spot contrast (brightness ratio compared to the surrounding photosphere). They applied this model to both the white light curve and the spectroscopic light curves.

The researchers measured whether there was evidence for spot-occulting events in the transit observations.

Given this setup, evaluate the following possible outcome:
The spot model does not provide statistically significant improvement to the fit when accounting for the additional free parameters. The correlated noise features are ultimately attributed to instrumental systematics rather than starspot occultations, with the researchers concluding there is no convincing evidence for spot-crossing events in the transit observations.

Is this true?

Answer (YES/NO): NO